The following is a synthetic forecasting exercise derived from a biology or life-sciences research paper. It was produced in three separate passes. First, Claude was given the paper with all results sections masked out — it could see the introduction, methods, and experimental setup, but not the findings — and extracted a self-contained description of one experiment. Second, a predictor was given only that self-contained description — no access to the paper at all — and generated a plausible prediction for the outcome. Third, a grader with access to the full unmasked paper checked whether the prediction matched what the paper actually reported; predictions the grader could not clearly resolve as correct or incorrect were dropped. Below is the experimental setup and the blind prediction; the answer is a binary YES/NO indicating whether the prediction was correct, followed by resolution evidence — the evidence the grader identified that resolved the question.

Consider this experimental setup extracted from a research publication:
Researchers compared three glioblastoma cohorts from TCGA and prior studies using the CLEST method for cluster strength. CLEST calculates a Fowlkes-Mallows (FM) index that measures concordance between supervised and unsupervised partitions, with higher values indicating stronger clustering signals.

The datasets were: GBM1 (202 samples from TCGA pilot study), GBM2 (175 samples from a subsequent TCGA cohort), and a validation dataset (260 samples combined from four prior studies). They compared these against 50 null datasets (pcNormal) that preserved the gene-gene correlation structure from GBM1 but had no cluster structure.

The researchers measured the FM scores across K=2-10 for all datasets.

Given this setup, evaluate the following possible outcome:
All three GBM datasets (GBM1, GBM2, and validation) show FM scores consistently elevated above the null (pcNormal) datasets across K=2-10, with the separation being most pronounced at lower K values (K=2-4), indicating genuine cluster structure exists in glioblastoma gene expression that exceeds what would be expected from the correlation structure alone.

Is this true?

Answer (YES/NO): NO